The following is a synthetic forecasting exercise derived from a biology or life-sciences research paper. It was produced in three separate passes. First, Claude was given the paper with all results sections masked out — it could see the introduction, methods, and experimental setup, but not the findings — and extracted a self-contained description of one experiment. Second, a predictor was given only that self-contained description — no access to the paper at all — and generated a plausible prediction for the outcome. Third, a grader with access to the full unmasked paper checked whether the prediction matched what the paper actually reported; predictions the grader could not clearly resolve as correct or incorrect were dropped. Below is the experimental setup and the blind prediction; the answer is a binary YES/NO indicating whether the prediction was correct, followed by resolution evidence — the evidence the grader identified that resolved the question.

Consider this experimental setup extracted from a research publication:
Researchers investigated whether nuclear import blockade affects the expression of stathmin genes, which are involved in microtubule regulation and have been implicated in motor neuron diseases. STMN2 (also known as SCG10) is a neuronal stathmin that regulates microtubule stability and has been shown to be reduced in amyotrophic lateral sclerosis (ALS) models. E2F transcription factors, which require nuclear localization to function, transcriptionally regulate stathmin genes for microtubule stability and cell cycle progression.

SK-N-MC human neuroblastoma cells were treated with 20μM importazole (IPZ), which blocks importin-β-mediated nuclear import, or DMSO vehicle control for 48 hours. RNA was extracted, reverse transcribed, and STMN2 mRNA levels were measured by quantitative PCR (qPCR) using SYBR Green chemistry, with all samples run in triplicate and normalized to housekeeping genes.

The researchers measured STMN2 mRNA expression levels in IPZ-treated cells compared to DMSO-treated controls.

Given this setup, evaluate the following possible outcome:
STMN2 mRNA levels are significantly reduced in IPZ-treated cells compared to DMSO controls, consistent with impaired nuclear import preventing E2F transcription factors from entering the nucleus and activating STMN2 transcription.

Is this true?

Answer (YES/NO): YES